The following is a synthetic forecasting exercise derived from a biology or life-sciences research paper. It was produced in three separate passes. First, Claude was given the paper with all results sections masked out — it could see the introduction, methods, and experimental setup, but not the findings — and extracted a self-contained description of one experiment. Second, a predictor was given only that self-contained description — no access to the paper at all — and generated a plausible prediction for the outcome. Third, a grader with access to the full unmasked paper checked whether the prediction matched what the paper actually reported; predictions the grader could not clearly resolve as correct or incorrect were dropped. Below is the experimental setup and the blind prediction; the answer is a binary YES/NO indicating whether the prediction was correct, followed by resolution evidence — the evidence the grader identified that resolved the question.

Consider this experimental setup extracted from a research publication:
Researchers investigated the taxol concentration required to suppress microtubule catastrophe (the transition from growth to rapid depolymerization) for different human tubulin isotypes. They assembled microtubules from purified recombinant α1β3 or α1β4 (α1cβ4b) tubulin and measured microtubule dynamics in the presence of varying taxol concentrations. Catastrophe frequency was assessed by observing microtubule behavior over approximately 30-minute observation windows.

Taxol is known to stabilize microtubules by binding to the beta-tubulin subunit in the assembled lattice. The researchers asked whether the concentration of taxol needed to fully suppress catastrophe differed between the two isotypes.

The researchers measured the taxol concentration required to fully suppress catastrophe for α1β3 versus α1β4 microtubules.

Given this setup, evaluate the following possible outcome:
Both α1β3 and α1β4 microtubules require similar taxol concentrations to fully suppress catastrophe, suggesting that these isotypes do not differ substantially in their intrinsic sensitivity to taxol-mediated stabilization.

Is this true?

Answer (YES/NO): NO